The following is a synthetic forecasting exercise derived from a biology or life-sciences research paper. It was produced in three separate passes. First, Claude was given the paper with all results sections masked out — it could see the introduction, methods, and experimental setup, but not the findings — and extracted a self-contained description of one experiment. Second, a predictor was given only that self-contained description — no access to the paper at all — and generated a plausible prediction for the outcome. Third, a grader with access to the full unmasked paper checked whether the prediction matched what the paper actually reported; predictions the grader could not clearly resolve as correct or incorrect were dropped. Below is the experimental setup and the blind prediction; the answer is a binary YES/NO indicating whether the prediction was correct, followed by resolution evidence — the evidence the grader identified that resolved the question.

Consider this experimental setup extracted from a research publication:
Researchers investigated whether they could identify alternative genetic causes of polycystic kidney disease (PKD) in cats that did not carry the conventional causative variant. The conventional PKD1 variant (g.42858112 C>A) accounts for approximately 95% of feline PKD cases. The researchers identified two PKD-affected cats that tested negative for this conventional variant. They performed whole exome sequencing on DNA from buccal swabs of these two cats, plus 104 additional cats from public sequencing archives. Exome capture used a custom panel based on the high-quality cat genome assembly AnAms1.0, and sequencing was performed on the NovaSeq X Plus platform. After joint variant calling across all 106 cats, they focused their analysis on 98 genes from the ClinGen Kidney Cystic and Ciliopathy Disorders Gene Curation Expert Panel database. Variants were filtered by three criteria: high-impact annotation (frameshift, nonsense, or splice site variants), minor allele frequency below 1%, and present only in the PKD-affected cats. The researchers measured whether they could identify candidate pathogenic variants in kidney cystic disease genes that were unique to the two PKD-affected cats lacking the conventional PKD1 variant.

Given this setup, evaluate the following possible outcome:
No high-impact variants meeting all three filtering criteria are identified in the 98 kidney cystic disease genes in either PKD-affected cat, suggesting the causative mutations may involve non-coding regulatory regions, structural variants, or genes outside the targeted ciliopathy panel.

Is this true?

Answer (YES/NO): YES